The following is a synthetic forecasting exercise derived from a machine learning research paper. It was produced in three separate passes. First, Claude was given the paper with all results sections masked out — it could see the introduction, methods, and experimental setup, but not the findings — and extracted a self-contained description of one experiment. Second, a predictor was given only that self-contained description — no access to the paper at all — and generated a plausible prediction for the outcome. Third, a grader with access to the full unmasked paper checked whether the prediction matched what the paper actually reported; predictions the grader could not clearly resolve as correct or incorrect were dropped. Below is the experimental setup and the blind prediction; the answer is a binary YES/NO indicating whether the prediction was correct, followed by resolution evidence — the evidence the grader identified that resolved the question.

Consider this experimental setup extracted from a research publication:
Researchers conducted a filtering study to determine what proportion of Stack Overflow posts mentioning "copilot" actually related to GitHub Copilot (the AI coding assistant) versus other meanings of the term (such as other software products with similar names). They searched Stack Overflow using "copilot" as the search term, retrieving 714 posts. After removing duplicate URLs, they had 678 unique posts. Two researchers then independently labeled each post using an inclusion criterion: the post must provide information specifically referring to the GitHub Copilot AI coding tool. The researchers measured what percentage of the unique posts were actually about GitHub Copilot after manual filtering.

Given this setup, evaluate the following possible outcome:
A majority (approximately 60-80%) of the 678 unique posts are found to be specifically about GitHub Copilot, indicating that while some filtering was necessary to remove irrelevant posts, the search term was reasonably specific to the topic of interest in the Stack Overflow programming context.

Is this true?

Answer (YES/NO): NO